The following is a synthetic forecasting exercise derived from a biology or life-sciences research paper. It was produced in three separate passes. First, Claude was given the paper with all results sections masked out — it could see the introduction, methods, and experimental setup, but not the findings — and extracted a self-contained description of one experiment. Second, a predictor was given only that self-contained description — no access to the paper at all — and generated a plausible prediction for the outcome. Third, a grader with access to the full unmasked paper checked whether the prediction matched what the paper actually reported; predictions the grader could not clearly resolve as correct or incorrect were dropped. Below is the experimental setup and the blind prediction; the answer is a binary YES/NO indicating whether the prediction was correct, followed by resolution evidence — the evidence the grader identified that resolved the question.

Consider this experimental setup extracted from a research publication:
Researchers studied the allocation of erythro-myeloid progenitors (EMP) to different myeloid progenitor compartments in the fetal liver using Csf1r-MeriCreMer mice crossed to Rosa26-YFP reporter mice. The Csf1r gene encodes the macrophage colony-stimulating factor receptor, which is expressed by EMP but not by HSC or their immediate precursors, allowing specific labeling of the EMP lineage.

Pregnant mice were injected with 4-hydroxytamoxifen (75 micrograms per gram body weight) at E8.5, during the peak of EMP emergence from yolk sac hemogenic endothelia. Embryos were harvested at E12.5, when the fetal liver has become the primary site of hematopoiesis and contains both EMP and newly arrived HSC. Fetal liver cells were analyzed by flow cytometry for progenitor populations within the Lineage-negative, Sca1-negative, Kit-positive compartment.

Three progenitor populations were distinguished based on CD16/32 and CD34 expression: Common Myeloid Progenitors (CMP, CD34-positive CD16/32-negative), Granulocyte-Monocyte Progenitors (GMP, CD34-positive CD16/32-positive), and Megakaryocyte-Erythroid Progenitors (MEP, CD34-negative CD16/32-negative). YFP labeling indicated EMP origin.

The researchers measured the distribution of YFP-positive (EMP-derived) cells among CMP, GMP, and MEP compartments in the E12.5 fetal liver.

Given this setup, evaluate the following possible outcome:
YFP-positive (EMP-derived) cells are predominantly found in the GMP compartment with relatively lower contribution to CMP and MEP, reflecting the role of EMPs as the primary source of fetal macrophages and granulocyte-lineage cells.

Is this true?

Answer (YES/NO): NO